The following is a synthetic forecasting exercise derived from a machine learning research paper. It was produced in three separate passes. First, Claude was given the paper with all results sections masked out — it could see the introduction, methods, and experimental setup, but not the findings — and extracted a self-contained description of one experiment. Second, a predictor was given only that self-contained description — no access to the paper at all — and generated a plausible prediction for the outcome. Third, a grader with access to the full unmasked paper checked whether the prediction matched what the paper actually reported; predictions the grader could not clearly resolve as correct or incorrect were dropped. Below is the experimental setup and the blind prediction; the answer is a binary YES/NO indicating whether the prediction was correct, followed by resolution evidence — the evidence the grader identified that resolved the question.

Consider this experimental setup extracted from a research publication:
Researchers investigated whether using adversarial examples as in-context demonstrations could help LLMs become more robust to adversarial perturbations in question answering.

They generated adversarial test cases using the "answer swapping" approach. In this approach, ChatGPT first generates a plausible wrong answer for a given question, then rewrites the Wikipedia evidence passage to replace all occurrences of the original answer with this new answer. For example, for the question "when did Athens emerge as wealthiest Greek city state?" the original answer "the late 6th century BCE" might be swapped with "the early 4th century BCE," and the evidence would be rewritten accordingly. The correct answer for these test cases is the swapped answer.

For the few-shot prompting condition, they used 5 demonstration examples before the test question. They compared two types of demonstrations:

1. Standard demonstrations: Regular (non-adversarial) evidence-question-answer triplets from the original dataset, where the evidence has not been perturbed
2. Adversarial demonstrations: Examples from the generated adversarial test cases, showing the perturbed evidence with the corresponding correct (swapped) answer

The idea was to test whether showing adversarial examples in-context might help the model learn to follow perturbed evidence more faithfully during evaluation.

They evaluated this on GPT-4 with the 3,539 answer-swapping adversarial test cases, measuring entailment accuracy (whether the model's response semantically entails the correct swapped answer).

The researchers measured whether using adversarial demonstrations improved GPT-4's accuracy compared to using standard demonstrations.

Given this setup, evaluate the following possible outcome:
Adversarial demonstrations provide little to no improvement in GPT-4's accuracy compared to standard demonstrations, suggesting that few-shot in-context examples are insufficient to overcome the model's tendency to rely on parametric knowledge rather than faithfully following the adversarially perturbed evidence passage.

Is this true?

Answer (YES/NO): YES